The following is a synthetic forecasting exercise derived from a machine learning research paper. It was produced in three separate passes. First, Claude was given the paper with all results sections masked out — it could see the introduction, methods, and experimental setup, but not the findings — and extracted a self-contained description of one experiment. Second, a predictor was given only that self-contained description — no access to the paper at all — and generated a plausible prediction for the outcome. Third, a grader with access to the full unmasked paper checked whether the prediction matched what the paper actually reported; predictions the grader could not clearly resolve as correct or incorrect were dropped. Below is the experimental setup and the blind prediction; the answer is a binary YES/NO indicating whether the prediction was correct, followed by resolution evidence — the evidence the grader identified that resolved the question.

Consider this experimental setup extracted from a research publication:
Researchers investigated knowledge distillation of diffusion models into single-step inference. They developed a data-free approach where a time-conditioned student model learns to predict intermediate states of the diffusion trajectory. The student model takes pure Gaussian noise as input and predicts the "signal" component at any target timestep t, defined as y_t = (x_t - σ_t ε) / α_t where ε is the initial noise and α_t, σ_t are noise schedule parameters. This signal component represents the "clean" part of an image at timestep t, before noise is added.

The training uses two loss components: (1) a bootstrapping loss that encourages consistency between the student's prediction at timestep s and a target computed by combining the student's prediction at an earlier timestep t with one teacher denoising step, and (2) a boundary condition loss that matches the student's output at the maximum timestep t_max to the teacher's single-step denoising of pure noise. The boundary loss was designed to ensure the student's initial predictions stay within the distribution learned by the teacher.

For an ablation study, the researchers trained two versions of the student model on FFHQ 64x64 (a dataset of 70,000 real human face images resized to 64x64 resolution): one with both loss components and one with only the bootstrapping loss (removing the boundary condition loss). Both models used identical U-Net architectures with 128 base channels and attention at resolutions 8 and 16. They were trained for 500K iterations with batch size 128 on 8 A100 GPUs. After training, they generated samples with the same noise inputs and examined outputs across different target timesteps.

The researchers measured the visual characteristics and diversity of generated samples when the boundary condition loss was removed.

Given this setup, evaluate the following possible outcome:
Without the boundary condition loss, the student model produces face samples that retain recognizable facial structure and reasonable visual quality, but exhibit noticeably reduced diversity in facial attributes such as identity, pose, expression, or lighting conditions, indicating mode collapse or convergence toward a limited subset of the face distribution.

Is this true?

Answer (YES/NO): NO